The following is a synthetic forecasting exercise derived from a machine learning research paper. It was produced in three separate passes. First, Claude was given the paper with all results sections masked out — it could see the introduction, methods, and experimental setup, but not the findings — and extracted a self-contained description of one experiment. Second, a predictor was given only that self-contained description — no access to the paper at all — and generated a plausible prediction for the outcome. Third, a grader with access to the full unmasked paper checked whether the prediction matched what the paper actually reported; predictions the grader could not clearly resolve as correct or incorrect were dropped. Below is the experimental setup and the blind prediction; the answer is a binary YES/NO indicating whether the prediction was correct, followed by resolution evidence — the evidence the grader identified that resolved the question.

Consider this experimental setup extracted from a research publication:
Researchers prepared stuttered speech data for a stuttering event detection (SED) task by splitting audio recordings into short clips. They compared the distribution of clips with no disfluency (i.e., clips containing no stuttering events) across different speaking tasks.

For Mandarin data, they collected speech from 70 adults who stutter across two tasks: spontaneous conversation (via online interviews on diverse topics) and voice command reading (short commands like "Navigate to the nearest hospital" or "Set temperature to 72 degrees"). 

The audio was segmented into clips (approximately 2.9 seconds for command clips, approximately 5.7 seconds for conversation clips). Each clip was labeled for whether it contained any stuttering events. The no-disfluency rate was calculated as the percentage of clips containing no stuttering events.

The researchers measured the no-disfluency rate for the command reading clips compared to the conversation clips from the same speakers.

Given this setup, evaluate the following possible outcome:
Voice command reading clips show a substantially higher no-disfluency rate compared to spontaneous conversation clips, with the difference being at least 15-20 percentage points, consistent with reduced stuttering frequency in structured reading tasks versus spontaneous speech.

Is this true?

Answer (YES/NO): YES